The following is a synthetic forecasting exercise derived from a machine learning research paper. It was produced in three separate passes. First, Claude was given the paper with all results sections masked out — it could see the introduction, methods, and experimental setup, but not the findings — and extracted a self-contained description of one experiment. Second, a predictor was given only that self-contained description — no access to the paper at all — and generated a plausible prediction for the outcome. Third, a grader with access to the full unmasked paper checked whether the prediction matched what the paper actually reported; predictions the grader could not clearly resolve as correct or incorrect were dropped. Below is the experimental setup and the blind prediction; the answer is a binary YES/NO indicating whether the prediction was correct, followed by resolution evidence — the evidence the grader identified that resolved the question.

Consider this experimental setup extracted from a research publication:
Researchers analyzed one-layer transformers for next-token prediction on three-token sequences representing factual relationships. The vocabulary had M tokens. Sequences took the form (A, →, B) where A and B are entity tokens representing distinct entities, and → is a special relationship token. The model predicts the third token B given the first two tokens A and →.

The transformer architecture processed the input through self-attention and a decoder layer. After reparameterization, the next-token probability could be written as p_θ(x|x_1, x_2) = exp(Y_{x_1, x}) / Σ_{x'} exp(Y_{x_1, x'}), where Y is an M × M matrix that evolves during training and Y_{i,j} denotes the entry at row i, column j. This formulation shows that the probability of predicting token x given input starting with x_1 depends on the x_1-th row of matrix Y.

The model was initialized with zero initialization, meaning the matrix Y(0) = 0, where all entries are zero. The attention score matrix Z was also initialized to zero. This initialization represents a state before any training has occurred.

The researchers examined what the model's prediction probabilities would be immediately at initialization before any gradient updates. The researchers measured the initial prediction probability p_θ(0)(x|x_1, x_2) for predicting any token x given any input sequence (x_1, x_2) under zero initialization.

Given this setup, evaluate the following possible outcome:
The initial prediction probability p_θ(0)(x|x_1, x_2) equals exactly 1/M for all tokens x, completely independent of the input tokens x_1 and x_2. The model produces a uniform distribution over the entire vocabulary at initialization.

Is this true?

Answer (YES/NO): YES